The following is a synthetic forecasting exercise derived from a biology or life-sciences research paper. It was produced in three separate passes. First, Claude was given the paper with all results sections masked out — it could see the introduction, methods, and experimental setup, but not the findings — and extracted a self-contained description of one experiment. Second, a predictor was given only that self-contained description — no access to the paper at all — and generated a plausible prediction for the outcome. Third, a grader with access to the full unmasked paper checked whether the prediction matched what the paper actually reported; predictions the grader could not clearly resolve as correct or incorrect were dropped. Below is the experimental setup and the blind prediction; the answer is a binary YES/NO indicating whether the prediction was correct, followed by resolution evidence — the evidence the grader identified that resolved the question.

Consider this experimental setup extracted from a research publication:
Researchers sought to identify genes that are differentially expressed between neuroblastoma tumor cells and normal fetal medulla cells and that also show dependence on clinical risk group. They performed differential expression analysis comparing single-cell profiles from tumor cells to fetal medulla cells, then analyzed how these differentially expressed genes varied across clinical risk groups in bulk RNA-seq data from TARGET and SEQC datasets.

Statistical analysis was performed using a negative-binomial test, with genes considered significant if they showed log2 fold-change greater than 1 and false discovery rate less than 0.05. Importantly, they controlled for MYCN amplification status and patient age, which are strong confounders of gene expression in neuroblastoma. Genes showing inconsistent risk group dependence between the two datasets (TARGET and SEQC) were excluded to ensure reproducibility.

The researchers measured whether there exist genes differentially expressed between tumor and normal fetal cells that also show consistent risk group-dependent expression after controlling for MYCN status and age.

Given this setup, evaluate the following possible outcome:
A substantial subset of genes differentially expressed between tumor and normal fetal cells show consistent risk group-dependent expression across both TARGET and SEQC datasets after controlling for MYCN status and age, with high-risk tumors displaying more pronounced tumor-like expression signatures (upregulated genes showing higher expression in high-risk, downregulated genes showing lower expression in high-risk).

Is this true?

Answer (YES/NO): NO